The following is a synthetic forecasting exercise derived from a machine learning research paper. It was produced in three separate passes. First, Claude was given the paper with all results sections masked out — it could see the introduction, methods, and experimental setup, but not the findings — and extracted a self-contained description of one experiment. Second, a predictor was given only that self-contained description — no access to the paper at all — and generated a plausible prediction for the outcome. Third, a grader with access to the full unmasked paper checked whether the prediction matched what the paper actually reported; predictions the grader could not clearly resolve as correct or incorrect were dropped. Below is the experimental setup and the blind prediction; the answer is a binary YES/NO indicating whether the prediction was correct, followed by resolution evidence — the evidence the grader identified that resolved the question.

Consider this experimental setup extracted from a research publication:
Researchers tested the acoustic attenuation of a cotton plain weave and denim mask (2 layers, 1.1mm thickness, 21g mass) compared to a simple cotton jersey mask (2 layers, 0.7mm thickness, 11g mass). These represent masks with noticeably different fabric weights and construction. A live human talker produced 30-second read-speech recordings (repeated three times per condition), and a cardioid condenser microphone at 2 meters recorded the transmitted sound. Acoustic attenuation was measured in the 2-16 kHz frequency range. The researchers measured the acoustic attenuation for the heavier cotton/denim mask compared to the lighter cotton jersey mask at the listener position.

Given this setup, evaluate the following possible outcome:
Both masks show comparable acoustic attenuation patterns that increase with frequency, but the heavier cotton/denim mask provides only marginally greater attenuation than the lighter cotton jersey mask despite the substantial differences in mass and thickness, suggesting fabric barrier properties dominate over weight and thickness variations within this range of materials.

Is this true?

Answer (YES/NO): NO